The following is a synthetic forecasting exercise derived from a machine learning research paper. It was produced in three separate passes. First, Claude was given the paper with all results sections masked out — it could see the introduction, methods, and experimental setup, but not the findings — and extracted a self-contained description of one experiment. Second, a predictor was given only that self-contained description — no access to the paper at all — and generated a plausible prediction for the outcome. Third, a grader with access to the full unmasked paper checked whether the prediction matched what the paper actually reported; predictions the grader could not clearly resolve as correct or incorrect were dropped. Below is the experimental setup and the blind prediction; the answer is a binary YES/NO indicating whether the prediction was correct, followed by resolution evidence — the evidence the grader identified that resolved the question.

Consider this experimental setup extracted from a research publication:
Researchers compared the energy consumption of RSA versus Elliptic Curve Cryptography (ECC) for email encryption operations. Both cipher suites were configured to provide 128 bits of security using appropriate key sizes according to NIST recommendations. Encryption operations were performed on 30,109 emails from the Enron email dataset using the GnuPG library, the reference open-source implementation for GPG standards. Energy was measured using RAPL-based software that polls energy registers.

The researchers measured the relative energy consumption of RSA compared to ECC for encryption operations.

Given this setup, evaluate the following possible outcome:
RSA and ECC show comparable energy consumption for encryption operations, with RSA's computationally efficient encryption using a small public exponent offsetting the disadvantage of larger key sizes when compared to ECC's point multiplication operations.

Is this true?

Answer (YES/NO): YES